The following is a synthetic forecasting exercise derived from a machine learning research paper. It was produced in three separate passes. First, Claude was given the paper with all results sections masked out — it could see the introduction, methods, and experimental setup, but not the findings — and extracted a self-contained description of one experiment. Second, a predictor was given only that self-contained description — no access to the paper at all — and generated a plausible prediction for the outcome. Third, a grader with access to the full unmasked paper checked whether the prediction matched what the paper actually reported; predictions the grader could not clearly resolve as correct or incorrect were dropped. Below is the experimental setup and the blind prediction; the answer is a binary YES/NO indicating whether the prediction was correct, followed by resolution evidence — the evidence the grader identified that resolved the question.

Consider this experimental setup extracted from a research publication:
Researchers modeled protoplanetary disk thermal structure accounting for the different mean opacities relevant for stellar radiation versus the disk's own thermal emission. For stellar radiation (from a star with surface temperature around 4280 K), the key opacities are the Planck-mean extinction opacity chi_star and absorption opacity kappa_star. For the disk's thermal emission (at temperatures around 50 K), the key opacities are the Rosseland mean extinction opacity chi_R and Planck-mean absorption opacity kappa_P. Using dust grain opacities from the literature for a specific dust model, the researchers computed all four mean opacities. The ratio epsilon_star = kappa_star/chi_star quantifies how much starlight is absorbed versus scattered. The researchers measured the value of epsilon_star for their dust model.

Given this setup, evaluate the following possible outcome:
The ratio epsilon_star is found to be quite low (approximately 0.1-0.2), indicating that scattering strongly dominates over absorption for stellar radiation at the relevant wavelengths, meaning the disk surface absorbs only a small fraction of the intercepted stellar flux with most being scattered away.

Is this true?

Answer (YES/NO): YES